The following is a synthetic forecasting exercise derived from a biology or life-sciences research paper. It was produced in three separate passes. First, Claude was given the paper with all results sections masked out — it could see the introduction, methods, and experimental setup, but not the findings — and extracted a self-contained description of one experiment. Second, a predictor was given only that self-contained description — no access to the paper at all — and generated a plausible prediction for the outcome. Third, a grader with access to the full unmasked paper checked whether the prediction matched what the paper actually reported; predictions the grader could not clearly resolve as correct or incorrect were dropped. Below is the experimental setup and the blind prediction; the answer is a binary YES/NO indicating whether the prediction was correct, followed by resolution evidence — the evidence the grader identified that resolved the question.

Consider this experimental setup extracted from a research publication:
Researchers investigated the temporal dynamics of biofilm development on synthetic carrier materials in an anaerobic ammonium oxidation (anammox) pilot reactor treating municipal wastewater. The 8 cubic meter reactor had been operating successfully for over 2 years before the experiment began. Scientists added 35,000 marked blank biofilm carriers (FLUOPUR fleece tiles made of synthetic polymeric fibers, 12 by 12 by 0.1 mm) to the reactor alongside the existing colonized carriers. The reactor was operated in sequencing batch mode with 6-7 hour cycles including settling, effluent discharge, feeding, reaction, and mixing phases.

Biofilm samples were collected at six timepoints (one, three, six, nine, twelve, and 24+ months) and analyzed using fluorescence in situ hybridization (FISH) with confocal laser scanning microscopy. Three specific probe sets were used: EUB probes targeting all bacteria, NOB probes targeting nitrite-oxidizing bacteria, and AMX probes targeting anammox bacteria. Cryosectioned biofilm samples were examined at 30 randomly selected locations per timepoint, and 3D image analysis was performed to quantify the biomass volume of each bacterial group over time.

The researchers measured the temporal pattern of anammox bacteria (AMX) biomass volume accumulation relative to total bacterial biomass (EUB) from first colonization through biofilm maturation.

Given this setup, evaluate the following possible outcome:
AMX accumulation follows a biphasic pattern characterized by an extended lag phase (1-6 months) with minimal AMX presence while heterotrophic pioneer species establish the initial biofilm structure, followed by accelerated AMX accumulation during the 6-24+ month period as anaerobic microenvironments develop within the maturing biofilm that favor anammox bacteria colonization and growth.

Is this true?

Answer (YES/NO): YES